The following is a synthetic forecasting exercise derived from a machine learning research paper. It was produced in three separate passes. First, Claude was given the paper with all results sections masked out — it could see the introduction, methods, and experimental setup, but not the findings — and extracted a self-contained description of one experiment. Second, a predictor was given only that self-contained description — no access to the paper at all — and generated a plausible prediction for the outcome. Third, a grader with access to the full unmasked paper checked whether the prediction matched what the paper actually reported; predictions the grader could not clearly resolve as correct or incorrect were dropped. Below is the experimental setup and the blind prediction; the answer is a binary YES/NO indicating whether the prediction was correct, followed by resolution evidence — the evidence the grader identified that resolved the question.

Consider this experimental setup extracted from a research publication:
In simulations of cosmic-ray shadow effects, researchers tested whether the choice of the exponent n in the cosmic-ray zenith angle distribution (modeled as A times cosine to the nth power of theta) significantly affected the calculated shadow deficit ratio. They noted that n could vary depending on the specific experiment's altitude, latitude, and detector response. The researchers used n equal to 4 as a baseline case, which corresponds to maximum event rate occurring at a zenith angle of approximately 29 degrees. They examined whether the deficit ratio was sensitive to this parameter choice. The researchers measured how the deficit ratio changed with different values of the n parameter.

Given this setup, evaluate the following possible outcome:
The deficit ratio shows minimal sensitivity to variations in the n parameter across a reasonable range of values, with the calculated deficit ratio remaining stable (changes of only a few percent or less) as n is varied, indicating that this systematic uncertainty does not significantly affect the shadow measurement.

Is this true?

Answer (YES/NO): YES